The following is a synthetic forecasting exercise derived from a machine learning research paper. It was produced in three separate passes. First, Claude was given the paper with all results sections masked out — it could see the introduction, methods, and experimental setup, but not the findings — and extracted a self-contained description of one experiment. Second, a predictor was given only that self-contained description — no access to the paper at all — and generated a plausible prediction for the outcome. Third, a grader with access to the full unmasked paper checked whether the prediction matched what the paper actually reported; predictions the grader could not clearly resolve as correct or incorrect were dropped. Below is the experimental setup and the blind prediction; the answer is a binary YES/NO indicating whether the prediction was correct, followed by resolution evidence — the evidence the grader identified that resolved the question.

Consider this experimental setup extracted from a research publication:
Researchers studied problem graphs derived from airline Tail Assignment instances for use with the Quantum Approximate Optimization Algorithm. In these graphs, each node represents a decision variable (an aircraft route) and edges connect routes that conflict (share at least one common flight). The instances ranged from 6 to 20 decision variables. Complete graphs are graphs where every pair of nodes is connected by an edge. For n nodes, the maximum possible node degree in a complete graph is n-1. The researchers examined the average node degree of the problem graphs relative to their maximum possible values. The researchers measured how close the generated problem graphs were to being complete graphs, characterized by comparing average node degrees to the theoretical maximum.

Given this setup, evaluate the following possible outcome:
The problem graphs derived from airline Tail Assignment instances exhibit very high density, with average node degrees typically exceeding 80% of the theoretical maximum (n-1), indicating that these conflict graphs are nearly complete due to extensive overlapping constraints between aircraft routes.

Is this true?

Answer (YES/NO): YES